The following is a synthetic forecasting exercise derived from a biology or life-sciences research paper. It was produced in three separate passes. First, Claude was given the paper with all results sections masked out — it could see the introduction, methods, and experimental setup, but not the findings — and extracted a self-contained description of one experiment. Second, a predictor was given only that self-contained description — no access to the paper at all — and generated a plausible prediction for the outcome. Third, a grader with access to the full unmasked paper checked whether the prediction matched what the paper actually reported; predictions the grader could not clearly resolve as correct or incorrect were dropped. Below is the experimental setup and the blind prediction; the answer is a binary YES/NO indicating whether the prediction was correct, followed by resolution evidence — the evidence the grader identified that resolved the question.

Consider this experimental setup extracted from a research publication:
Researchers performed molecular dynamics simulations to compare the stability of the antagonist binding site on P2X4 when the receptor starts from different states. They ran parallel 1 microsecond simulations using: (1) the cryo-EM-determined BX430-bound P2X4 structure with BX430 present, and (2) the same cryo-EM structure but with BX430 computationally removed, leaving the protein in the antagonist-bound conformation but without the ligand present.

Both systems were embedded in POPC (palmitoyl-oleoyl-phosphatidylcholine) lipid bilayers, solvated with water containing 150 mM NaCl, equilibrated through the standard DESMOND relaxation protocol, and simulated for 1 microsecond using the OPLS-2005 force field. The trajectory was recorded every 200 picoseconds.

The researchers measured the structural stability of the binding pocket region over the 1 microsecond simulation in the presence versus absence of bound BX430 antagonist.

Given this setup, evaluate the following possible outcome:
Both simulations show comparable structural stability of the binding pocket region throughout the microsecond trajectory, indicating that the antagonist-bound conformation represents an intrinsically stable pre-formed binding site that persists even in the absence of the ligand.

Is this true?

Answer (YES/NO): NO